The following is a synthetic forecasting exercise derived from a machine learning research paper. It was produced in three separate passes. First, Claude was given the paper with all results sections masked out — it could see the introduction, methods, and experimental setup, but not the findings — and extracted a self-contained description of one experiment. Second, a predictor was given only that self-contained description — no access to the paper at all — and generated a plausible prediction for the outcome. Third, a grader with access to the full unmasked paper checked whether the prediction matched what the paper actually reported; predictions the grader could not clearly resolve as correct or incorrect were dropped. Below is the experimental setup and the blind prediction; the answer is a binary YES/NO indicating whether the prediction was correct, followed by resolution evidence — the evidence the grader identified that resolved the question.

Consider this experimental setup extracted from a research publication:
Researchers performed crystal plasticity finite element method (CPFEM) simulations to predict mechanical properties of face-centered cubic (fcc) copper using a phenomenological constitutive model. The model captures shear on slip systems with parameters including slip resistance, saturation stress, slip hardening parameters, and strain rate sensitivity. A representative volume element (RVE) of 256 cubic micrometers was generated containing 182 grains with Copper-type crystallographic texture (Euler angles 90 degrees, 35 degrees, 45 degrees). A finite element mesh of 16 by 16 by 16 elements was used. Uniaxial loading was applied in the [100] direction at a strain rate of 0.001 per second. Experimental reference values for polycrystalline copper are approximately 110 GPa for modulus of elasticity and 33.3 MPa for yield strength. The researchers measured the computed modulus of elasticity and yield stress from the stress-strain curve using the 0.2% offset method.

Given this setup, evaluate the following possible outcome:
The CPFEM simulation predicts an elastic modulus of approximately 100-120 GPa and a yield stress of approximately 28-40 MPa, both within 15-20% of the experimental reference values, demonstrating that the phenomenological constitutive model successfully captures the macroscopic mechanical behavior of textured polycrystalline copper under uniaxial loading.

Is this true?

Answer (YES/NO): NO